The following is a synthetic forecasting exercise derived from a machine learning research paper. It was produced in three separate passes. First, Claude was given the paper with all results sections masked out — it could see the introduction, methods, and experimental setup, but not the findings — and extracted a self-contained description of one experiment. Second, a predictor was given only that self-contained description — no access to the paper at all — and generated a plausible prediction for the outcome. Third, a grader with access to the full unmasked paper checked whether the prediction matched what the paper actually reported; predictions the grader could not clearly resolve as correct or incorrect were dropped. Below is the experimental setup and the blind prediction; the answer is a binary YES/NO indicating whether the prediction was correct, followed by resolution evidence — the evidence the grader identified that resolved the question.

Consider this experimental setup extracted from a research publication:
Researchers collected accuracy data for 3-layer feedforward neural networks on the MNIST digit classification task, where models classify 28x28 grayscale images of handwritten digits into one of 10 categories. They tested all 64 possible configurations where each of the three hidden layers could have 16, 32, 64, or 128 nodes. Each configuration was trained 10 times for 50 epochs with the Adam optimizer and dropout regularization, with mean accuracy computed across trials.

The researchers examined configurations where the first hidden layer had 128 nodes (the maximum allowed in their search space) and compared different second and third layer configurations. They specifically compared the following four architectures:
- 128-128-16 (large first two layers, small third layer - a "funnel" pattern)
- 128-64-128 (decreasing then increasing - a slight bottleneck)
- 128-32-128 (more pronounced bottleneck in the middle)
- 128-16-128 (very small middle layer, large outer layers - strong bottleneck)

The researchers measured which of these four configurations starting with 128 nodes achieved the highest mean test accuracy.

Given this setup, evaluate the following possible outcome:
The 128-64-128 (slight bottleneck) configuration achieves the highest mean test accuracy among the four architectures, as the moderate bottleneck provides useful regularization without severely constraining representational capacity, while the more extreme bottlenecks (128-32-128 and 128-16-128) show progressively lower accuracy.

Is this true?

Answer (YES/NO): NO